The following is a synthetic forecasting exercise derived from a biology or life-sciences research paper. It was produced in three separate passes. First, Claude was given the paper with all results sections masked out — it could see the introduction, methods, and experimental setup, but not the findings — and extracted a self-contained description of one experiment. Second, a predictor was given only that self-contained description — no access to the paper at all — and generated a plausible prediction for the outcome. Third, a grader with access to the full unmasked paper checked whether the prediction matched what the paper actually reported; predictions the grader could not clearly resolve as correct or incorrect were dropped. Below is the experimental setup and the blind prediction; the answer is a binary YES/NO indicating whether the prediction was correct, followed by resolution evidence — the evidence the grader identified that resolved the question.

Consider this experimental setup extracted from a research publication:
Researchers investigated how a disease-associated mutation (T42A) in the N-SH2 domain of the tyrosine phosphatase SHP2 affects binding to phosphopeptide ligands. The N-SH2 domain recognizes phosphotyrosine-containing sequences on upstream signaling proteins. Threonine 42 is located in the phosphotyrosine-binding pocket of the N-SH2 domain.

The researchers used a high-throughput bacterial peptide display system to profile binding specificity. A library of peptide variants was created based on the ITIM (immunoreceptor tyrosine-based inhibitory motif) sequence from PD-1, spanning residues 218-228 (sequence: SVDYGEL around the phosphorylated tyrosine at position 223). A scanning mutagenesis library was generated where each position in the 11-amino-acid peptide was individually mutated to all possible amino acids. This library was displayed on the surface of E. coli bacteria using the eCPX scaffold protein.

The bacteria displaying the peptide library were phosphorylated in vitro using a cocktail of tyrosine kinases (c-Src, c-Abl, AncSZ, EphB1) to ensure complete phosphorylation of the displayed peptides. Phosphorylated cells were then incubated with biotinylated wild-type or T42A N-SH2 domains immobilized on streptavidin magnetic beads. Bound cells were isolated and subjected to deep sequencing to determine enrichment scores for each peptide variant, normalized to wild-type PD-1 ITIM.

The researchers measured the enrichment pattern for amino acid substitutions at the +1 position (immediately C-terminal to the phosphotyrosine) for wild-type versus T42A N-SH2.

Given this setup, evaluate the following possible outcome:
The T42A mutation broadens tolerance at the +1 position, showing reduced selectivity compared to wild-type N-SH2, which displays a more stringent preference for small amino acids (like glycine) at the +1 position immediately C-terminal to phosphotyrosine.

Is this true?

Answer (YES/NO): NO